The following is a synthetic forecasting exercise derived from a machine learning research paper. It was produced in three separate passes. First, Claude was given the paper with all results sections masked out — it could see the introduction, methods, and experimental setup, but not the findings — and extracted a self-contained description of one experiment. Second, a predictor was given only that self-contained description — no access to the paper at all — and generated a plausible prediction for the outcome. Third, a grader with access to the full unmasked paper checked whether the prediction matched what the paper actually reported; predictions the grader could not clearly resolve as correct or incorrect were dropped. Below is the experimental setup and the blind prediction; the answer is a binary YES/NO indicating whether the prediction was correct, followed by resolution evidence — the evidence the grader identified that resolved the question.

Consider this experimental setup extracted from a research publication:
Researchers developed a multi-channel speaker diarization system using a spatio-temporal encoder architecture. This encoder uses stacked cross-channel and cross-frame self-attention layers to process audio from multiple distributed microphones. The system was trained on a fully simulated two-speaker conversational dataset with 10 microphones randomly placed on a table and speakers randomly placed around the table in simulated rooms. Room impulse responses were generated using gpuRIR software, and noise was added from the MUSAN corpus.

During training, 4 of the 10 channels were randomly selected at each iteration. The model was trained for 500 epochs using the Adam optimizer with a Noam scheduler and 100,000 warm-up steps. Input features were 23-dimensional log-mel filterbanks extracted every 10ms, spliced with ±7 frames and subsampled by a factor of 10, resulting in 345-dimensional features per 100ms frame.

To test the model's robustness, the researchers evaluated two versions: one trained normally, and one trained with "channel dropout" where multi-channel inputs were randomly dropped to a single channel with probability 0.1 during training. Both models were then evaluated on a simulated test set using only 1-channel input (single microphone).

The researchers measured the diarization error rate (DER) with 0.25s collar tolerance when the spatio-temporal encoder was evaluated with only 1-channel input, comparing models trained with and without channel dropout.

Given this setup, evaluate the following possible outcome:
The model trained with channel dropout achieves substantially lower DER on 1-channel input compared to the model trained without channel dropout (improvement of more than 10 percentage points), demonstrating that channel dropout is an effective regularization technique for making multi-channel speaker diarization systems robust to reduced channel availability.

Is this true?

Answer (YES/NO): YES